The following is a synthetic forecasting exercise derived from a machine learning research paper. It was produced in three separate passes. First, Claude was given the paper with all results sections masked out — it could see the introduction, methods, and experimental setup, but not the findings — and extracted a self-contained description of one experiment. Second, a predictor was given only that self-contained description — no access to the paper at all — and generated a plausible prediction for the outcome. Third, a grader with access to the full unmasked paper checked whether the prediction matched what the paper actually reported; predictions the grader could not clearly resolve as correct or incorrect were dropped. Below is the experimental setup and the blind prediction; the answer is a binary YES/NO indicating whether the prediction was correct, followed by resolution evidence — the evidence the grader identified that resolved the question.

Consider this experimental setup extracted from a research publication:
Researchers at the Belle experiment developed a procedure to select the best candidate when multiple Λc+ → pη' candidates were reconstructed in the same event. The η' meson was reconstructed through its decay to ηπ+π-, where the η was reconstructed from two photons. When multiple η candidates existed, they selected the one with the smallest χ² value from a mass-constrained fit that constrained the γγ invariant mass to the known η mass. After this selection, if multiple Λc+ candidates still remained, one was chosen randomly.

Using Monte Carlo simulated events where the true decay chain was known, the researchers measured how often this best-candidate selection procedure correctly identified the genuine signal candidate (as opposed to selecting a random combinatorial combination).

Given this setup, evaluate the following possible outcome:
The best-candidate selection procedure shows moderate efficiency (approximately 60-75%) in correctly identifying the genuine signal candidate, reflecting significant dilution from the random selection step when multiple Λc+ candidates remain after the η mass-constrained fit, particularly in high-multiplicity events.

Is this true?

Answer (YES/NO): YES